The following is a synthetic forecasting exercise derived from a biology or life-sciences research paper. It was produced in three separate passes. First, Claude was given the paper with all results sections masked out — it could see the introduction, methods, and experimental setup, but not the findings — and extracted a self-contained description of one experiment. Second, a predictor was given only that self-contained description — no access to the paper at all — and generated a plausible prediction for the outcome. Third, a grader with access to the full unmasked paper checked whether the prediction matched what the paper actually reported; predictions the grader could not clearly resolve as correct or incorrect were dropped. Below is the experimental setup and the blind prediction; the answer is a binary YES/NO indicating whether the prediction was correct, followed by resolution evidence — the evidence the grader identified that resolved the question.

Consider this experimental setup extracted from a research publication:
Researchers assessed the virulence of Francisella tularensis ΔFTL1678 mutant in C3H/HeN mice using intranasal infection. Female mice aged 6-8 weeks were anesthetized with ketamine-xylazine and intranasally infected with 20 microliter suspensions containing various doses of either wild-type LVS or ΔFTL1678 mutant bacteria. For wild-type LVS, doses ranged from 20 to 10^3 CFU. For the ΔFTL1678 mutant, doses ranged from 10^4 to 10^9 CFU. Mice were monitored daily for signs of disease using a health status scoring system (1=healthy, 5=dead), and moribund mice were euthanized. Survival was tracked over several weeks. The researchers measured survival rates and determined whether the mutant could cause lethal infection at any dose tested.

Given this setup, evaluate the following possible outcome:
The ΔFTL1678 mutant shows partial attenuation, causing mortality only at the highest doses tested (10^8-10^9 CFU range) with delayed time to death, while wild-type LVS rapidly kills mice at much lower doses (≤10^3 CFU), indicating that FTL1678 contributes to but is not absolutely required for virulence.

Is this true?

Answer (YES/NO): NO